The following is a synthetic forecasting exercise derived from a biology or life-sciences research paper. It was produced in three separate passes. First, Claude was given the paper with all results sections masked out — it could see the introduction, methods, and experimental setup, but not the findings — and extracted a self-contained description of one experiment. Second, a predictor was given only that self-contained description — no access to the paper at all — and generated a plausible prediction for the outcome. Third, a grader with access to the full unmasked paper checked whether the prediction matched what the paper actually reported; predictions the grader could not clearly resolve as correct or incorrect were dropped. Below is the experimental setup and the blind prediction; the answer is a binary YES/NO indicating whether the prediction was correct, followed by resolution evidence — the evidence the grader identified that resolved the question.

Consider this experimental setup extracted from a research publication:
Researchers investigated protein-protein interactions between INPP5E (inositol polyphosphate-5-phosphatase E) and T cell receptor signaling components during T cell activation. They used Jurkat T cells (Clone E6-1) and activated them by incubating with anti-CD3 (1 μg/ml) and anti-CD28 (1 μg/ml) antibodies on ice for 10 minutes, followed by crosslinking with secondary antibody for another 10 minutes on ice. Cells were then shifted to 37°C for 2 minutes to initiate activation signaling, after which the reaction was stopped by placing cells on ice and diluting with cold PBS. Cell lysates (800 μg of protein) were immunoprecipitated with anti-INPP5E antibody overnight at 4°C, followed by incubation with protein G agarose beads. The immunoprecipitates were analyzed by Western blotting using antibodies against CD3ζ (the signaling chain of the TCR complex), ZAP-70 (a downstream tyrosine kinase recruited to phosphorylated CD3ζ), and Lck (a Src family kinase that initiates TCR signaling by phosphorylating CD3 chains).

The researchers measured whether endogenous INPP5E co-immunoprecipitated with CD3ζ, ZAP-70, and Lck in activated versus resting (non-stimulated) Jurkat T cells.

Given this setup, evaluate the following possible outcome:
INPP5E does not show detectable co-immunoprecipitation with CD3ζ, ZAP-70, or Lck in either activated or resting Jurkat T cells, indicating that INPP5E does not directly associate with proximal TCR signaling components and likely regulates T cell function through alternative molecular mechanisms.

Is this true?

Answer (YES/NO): NO